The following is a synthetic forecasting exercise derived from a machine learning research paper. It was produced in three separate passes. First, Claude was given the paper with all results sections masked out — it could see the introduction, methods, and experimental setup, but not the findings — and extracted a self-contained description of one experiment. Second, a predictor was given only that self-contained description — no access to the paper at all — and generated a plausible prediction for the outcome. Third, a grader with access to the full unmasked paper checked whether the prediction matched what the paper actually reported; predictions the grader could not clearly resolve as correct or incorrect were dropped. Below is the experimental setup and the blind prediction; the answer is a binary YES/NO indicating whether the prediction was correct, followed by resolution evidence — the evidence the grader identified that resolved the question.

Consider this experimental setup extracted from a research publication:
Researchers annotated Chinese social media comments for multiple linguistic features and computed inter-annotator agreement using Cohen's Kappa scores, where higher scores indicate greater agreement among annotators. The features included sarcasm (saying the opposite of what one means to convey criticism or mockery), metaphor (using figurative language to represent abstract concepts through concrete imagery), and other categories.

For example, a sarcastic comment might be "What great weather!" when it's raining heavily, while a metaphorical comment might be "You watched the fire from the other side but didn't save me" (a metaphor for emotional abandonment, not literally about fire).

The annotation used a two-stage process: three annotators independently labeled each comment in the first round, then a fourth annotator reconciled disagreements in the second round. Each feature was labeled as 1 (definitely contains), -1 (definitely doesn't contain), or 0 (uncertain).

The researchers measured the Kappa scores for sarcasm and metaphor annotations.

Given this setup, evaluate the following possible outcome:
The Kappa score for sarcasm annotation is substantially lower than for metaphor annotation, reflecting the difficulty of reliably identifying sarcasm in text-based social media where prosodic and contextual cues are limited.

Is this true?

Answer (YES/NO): NO